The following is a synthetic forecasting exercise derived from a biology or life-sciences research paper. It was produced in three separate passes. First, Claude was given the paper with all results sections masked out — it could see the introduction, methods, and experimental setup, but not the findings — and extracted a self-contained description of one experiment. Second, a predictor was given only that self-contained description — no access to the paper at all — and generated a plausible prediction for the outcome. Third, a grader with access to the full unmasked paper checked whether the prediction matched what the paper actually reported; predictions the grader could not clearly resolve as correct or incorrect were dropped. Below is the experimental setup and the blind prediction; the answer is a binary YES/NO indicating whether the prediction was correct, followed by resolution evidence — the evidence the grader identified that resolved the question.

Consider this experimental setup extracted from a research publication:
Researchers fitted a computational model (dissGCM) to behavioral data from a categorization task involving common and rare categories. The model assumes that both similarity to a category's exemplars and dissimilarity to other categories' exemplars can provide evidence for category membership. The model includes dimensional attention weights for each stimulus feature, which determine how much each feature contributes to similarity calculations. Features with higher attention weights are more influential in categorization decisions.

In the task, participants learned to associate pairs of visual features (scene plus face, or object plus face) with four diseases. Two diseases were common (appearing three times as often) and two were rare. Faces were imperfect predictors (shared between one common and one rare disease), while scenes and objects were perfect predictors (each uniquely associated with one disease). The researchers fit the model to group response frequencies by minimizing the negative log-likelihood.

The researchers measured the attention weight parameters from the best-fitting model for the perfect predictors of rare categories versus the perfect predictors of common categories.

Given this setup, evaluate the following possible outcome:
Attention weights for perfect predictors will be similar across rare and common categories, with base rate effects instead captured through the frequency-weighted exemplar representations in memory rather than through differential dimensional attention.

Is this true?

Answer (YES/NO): NO